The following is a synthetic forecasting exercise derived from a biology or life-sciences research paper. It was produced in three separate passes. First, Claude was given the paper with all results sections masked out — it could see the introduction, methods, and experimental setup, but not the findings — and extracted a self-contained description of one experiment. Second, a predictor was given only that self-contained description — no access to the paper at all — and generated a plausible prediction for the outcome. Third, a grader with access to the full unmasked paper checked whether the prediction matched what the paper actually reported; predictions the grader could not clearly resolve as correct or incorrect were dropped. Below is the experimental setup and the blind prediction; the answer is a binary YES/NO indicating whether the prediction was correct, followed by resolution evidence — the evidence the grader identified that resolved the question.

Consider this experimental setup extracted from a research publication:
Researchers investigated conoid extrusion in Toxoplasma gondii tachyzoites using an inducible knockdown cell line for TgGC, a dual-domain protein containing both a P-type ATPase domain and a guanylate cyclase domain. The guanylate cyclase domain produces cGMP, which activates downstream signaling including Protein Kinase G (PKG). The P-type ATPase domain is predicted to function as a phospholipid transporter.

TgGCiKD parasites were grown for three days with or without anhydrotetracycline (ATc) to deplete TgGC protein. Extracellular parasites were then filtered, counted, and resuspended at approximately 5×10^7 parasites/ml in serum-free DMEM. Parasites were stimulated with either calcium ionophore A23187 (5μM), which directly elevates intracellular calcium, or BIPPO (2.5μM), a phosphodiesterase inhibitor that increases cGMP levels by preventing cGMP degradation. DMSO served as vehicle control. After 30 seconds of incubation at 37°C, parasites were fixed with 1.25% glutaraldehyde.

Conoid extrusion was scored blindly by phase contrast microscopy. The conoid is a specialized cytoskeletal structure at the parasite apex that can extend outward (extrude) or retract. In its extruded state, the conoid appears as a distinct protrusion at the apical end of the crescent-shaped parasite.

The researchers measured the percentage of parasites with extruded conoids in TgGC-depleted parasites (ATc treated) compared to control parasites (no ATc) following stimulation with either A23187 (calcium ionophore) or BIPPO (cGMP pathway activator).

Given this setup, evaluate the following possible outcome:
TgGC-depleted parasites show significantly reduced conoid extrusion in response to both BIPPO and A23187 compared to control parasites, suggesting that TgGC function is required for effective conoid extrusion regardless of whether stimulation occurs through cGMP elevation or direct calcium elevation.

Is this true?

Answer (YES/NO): YES